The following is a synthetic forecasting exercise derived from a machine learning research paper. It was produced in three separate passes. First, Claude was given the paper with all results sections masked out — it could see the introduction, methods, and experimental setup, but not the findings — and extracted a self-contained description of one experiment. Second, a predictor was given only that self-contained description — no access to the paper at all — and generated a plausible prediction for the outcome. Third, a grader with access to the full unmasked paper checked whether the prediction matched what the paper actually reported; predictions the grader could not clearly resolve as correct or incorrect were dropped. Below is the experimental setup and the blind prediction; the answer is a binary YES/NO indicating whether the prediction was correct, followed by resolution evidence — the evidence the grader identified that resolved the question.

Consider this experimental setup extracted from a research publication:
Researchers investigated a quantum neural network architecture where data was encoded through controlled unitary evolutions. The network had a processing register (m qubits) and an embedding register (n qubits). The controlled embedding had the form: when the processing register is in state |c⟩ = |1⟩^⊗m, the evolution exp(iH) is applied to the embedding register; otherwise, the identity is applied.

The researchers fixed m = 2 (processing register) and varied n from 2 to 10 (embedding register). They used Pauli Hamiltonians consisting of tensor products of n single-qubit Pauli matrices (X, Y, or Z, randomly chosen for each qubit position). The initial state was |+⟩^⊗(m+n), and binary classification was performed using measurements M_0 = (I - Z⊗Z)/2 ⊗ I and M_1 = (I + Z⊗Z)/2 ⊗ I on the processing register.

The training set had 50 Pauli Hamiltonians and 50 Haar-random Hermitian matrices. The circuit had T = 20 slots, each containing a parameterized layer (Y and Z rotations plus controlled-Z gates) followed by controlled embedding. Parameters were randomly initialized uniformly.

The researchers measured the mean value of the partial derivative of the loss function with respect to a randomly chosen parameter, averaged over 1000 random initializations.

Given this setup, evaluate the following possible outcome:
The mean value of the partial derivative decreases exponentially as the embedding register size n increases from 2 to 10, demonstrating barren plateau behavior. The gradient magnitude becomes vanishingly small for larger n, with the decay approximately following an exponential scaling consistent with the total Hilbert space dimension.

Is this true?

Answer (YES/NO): NO